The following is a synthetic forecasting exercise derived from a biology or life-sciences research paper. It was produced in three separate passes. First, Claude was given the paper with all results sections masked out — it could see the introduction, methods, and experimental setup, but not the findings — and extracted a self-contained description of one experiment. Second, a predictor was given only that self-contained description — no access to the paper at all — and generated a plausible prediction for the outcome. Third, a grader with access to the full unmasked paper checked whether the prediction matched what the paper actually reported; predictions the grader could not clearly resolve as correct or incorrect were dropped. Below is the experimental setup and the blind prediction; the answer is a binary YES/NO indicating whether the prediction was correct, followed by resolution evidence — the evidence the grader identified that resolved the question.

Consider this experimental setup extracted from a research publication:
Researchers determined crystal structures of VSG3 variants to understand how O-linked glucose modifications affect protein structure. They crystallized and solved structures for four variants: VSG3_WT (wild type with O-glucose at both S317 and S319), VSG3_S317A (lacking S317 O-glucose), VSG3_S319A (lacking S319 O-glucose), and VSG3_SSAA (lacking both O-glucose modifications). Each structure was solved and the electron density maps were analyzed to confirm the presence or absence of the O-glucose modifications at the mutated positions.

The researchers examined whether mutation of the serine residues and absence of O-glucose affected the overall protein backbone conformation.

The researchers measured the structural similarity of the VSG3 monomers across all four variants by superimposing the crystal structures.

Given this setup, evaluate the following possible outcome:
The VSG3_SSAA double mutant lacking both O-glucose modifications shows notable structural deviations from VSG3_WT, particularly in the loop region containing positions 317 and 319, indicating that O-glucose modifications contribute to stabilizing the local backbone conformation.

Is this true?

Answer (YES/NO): NO